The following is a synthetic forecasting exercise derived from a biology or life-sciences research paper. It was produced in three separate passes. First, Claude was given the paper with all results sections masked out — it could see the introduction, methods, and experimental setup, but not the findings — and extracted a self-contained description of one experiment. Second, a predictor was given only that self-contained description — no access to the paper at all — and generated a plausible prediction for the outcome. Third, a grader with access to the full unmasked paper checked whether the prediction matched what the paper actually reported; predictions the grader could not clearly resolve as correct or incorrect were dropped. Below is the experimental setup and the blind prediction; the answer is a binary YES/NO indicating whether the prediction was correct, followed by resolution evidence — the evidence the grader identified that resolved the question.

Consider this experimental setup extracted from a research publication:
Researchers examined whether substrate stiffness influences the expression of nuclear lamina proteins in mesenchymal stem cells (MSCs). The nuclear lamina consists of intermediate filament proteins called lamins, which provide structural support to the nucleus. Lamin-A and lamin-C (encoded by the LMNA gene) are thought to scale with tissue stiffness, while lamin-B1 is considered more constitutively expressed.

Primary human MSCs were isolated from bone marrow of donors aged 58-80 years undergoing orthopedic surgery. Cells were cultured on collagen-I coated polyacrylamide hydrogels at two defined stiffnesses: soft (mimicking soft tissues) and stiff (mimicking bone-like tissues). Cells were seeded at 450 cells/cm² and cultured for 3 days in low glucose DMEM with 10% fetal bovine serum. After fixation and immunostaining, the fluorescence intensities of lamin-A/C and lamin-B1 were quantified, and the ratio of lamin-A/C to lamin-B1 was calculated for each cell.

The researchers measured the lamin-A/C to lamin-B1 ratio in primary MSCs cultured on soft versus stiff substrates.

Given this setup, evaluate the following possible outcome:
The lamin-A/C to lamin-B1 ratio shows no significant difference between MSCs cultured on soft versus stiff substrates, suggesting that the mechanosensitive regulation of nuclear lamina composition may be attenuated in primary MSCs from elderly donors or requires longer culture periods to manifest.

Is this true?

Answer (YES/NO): NO